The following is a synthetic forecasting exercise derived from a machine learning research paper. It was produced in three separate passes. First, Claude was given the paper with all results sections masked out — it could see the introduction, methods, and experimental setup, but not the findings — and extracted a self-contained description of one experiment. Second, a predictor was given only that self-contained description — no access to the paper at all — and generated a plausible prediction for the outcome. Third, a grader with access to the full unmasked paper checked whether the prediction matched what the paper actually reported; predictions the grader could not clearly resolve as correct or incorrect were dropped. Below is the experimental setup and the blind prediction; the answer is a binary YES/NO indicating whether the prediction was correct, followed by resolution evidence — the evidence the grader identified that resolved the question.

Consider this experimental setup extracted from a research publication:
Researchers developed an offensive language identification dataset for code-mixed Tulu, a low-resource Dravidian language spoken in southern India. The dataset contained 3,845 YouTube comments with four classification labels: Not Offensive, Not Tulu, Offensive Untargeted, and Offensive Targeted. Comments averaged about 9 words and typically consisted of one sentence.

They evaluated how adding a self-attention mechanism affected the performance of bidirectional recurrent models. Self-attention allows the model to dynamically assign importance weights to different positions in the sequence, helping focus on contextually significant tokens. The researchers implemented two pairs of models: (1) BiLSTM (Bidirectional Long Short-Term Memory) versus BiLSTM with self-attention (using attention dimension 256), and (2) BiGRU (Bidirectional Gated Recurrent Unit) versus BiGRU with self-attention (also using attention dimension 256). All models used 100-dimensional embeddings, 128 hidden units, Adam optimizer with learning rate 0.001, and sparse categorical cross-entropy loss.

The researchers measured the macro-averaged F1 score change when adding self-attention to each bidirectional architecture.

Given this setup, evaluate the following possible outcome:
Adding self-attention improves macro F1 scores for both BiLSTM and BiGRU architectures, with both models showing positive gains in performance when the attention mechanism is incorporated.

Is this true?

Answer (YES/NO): NO